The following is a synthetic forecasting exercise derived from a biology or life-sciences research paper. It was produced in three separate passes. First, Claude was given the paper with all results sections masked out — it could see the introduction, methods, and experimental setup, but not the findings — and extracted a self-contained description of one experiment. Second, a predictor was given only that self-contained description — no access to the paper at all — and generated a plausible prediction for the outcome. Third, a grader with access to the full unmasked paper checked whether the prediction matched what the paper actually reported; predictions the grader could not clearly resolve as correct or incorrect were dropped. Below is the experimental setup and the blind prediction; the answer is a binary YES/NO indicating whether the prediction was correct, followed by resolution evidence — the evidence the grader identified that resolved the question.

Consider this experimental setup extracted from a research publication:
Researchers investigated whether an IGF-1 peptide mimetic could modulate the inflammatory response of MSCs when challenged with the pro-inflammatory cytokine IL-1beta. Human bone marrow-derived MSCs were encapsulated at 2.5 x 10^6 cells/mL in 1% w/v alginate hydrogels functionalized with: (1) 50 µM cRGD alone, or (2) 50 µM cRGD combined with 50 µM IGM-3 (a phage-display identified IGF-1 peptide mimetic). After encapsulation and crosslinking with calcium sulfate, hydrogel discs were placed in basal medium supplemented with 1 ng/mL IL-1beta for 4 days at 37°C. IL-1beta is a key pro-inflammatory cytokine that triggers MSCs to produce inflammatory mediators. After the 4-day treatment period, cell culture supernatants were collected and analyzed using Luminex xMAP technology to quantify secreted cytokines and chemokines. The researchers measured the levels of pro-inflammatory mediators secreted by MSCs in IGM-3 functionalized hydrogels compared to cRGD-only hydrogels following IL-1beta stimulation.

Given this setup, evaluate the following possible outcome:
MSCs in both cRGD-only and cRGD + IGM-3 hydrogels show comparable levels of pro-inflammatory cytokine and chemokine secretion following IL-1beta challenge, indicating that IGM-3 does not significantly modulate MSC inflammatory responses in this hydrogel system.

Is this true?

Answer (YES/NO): NO